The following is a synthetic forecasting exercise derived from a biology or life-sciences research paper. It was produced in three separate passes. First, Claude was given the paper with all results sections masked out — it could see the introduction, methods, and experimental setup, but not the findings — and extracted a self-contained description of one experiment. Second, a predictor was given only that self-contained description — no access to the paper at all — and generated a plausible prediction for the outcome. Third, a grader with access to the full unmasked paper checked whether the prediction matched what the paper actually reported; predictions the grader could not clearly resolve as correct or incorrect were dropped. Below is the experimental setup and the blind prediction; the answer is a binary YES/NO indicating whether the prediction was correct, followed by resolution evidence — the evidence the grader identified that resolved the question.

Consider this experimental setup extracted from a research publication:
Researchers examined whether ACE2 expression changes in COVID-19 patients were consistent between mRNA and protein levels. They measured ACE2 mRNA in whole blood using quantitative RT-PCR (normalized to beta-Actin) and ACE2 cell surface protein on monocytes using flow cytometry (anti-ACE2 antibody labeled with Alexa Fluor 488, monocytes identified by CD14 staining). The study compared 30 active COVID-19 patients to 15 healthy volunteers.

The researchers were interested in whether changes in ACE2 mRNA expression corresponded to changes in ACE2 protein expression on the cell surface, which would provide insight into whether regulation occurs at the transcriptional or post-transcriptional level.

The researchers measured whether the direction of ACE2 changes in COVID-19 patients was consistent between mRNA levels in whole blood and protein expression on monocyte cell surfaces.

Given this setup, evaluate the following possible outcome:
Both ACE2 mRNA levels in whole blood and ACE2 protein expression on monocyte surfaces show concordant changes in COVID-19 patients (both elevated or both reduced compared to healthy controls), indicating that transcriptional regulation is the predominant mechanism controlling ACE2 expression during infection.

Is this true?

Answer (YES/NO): YES